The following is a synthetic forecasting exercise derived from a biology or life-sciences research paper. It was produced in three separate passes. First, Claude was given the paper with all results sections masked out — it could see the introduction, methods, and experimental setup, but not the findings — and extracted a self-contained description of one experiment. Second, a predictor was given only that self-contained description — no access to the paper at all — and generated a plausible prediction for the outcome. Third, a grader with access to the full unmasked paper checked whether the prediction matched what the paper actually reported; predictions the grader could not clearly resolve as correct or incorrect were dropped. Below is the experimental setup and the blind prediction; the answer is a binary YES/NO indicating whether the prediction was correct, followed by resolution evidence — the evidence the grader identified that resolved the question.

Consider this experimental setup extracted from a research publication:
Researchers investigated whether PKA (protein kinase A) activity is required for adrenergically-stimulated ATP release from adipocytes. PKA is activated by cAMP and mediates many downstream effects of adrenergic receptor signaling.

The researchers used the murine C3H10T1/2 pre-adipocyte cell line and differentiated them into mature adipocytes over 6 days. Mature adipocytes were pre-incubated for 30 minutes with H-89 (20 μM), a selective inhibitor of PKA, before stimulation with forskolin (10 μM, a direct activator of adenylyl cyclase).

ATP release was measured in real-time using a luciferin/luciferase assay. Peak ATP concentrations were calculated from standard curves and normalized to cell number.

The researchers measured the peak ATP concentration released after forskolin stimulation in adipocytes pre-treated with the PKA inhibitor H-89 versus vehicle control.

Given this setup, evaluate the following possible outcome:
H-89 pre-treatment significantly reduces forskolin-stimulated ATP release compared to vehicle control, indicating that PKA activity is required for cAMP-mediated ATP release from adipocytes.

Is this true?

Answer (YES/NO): YES